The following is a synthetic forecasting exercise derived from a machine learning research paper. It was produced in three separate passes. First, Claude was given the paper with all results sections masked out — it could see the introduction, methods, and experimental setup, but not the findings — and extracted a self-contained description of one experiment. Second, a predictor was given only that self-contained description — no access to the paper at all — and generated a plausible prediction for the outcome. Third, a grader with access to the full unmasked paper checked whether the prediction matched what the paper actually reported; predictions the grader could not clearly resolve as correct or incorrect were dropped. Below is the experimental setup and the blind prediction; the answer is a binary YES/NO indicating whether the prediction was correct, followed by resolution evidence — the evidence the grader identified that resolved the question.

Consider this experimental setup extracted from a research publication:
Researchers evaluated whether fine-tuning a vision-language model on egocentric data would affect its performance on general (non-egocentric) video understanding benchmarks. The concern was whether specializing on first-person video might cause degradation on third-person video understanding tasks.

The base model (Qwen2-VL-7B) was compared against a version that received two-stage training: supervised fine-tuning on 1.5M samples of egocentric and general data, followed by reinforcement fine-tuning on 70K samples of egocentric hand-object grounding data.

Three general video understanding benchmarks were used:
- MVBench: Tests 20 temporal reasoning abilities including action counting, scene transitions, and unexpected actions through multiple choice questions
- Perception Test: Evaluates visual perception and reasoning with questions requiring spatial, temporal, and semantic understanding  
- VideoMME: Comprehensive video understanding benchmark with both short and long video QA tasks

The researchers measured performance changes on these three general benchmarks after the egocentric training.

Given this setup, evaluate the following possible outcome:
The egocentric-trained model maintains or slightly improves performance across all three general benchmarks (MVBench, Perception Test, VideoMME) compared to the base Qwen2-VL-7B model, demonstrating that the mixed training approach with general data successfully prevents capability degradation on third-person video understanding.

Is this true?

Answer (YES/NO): YES